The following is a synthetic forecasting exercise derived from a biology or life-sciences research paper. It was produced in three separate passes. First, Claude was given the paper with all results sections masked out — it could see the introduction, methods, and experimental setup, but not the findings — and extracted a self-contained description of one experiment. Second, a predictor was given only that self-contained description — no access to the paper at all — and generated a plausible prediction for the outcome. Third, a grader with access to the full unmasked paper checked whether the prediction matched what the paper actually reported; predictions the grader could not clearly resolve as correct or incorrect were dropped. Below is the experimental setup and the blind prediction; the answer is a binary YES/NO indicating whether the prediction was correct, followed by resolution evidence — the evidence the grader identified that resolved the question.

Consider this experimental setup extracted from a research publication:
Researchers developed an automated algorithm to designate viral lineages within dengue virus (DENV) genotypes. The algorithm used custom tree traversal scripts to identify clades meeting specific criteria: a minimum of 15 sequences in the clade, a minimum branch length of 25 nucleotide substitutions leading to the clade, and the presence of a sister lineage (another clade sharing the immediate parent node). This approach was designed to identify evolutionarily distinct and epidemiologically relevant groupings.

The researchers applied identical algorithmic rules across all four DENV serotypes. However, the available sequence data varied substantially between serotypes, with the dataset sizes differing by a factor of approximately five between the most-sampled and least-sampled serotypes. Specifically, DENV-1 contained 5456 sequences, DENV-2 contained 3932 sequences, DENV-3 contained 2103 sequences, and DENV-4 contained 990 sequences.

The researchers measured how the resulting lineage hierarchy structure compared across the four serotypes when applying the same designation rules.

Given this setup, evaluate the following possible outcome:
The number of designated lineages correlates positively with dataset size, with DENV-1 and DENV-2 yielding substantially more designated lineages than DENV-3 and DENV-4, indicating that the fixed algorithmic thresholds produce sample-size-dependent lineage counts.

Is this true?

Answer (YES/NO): YES